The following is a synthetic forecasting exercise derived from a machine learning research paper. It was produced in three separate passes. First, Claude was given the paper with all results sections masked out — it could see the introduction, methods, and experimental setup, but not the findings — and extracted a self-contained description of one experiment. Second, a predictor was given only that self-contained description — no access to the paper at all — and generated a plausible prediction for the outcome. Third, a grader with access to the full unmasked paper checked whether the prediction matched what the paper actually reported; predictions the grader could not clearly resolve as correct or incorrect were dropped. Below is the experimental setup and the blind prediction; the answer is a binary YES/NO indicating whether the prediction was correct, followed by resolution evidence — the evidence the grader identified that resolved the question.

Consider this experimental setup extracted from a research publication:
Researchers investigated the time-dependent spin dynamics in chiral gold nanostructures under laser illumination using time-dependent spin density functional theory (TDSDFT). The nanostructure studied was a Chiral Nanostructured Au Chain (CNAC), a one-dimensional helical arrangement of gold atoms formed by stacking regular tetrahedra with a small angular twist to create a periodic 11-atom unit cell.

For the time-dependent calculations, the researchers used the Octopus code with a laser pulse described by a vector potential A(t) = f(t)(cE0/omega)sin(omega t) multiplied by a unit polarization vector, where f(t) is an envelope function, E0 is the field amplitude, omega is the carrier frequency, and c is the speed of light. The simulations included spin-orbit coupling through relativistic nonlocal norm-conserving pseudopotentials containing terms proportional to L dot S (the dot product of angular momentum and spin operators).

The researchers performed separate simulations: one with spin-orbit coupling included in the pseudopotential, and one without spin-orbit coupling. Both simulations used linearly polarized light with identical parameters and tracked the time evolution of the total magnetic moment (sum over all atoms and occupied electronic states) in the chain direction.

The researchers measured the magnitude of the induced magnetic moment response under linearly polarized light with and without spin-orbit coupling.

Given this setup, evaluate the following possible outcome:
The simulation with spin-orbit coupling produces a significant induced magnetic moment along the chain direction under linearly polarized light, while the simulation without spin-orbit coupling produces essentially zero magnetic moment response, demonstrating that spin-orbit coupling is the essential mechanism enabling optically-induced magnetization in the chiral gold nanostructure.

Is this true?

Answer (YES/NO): YES